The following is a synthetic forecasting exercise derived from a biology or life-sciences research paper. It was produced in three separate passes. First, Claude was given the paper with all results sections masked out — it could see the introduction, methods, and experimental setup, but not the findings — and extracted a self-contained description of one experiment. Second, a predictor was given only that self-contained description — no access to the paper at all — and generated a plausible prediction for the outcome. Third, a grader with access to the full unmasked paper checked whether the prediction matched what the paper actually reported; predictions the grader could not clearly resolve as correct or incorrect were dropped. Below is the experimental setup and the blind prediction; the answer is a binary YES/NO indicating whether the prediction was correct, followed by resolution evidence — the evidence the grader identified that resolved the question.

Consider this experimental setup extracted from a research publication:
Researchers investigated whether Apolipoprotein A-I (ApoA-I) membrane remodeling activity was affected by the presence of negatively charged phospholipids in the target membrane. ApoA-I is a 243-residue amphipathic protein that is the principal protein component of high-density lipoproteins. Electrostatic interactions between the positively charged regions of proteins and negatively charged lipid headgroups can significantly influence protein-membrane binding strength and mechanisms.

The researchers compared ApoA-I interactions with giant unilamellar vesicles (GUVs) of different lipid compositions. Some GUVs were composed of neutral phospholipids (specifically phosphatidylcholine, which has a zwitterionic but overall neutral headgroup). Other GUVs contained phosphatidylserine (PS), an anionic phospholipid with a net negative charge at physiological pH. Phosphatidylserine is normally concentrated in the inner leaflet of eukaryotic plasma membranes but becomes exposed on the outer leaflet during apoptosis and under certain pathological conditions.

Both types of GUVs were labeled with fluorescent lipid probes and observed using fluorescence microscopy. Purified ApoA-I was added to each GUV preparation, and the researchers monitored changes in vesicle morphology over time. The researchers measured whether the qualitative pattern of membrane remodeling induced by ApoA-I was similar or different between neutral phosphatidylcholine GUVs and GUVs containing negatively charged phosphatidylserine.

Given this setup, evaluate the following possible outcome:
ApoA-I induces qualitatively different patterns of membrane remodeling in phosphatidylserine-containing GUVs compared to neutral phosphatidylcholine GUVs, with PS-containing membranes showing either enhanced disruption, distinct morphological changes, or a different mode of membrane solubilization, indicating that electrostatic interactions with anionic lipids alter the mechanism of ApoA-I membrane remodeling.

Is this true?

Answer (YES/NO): NO